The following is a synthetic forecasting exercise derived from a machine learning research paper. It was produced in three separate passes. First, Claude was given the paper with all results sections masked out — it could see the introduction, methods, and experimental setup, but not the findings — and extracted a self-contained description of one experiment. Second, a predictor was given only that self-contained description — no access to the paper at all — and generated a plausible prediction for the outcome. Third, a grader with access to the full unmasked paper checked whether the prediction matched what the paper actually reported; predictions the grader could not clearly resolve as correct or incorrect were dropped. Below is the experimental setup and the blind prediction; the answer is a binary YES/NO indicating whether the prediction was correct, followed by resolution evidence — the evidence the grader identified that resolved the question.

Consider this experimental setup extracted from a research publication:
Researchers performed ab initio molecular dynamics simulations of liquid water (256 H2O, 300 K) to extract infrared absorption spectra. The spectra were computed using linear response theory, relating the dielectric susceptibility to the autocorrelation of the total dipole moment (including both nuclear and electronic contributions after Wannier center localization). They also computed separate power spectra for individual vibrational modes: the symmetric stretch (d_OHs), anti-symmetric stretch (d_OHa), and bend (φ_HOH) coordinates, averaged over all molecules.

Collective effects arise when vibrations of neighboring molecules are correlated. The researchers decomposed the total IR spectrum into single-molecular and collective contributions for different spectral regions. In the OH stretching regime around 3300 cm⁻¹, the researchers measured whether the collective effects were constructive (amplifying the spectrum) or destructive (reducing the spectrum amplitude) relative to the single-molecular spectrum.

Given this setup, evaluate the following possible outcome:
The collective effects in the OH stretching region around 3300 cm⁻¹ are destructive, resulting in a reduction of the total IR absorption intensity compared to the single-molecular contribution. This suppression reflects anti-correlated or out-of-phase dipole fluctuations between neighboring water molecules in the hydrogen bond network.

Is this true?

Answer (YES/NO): NO